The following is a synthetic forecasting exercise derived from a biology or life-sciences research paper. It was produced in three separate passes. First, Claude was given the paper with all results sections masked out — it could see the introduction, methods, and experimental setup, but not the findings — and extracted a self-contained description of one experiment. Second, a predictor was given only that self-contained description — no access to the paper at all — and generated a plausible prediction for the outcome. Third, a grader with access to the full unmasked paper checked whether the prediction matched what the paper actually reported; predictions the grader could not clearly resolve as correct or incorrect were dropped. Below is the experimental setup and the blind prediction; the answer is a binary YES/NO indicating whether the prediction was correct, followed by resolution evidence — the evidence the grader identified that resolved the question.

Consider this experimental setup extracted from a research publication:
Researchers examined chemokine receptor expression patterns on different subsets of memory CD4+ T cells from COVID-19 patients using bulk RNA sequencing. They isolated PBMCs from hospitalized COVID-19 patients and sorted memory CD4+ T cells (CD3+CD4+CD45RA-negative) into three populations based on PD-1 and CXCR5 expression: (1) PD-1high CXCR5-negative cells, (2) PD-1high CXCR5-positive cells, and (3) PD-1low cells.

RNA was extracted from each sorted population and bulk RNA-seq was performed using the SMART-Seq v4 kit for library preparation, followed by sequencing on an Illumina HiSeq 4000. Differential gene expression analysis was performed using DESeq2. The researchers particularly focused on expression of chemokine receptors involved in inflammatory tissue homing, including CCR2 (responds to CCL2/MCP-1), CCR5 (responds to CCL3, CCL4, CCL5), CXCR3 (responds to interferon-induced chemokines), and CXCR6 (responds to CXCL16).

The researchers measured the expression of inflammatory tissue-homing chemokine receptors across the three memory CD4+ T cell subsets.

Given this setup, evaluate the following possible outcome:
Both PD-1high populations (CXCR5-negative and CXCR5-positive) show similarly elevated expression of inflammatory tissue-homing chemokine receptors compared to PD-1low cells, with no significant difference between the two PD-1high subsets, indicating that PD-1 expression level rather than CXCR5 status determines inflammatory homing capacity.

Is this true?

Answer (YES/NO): NO